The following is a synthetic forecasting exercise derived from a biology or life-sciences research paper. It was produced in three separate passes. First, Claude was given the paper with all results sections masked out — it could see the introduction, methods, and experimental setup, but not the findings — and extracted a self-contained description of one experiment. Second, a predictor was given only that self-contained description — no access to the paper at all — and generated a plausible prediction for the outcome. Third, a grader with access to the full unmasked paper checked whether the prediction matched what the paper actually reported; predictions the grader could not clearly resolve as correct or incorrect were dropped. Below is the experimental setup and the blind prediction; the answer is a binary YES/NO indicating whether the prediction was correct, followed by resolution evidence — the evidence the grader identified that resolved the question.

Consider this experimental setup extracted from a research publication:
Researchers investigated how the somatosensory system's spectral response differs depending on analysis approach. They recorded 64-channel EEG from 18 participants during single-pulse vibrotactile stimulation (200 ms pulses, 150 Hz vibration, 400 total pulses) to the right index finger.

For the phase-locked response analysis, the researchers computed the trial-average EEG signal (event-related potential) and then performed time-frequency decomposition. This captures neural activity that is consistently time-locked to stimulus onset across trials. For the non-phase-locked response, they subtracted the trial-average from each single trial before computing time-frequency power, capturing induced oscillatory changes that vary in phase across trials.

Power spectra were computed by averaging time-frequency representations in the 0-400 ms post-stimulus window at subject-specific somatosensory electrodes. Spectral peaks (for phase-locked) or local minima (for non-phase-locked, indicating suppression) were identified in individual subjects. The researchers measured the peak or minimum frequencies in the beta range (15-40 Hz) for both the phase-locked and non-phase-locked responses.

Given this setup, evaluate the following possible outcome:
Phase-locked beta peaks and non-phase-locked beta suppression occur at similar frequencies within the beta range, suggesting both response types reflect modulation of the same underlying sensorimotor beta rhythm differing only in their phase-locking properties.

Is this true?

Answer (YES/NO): NO